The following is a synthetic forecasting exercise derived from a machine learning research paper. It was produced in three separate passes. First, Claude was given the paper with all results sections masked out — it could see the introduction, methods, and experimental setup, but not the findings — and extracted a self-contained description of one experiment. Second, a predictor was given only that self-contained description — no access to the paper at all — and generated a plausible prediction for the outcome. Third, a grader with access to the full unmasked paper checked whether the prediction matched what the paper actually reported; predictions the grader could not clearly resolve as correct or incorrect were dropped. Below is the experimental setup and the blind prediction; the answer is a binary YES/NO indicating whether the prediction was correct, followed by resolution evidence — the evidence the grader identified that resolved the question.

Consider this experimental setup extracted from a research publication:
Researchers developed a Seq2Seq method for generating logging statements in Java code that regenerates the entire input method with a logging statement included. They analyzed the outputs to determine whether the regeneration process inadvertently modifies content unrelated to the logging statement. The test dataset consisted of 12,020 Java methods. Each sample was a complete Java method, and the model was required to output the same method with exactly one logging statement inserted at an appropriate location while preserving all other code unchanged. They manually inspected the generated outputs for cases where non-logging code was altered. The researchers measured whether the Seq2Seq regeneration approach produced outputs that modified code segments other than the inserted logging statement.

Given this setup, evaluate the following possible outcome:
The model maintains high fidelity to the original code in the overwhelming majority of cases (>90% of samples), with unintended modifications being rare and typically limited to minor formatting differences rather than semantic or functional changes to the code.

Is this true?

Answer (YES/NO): NO